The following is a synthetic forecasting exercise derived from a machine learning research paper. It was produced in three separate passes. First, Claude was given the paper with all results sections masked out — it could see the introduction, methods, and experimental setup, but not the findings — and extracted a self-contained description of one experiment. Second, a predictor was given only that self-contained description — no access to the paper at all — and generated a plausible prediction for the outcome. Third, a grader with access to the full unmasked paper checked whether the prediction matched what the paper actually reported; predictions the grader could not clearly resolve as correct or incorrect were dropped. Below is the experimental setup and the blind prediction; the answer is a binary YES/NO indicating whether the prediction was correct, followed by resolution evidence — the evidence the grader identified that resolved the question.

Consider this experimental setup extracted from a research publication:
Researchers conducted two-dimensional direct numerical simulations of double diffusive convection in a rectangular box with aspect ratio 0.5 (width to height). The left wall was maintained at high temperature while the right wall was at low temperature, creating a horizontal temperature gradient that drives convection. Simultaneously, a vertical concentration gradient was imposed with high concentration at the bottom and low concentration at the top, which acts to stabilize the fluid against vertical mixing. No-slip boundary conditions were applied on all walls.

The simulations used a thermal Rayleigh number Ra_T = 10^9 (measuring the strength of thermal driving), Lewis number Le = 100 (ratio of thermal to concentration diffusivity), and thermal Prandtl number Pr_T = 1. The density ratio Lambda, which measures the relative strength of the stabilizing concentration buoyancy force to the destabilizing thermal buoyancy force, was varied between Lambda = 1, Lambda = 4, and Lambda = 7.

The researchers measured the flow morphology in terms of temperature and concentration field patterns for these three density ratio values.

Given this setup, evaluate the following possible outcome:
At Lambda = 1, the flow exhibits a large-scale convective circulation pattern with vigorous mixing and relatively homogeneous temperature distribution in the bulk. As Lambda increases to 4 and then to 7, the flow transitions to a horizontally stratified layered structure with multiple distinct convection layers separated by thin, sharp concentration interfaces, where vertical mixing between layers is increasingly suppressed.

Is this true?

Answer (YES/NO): YES